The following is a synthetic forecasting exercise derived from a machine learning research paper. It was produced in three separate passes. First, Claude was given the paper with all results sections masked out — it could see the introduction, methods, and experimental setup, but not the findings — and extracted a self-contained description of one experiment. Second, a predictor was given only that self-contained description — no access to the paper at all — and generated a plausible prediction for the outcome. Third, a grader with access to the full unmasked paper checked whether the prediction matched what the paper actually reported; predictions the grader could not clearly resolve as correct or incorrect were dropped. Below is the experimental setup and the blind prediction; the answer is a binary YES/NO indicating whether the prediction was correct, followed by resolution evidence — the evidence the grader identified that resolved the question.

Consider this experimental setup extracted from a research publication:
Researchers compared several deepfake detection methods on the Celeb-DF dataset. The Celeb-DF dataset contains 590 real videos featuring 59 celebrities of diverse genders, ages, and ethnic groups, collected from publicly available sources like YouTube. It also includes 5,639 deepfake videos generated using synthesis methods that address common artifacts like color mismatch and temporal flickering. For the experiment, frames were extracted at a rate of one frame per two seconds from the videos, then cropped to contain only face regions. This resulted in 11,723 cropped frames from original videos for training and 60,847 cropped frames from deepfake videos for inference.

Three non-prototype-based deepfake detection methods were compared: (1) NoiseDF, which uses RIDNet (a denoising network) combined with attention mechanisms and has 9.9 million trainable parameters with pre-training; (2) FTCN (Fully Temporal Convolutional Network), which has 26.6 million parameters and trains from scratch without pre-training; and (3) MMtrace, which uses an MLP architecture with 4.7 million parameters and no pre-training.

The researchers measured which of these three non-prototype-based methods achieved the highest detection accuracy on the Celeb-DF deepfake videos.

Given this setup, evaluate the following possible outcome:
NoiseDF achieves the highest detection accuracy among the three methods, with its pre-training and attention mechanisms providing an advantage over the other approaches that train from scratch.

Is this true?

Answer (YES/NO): NO